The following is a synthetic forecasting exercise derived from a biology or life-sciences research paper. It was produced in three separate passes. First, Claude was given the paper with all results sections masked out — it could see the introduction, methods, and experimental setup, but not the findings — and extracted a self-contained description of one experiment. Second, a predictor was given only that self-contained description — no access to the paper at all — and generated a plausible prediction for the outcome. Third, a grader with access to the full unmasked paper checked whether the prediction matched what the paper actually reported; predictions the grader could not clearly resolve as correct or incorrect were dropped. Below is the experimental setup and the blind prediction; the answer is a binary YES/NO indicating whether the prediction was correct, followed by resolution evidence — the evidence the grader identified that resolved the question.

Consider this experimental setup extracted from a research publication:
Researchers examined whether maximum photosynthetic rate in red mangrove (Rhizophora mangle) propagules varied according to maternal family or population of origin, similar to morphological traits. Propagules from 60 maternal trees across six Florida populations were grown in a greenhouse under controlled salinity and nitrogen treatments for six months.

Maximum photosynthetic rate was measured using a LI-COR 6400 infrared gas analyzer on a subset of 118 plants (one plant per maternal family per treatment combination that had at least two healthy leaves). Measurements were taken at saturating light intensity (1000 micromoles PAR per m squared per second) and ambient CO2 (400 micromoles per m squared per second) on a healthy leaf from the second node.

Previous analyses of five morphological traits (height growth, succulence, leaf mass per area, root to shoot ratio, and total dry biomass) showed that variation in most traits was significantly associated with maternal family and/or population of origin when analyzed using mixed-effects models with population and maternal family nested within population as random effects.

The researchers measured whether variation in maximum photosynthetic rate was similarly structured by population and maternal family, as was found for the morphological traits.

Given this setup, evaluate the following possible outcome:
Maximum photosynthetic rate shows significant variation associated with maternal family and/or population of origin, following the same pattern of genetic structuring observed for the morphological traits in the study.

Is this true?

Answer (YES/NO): NO